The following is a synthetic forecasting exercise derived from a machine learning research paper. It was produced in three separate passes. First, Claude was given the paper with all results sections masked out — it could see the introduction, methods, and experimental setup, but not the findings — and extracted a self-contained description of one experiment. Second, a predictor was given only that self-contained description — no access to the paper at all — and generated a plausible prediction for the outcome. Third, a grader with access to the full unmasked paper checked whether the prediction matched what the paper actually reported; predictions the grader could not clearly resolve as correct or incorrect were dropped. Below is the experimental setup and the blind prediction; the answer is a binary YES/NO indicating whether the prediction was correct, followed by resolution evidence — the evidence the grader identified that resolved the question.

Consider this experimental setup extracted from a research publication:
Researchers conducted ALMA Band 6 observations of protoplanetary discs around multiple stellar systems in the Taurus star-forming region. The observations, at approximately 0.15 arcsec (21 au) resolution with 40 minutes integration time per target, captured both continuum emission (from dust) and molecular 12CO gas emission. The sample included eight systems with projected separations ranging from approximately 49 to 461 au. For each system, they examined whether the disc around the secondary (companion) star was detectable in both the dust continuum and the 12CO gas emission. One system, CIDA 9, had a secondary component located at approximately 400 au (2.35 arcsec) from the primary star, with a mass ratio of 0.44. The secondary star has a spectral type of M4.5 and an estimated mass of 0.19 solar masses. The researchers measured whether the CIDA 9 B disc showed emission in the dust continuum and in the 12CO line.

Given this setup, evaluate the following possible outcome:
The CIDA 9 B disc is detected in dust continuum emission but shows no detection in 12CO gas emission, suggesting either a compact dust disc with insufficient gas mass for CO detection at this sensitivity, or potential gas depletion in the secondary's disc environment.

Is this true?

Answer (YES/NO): YES